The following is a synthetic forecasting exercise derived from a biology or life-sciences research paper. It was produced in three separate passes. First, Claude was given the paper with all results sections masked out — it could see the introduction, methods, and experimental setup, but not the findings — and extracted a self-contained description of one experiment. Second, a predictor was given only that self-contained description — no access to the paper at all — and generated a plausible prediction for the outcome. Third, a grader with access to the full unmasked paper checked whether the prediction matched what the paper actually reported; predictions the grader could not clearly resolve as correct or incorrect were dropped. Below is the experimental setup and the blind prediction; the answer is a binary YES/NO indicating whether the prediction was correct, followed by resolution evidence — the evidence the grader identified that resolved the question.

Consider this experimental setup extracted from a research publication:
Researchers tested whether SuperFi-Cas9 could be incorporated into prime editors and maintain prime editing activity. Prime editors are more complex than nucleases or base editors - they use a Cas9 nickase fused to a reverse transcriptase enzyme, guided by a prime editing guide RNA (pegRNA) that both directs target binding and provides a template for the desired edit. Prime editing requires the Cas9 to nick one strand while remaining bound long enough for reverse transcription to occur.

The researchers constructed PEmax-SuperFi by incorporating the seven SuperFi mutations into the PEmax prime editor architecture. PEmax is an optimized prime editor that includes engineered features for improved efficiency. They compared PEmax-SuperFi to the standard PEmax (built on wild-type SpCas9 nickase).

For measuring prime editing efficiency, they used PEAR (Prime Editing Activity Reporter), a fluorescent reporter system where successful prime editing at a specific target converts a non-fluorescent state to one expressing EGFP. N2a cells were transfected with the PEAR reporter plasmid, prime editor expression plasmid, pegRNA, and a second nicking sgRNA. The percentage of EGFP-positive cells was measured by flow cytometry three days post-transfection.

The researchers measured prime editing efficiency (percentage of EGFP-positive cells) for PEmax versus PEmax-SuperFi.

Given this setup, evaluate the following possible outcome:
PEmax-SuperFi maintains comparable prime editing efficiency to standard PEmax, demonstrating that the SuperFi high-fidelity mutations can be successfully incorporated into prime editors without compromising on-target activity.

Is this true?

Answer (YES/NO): NO